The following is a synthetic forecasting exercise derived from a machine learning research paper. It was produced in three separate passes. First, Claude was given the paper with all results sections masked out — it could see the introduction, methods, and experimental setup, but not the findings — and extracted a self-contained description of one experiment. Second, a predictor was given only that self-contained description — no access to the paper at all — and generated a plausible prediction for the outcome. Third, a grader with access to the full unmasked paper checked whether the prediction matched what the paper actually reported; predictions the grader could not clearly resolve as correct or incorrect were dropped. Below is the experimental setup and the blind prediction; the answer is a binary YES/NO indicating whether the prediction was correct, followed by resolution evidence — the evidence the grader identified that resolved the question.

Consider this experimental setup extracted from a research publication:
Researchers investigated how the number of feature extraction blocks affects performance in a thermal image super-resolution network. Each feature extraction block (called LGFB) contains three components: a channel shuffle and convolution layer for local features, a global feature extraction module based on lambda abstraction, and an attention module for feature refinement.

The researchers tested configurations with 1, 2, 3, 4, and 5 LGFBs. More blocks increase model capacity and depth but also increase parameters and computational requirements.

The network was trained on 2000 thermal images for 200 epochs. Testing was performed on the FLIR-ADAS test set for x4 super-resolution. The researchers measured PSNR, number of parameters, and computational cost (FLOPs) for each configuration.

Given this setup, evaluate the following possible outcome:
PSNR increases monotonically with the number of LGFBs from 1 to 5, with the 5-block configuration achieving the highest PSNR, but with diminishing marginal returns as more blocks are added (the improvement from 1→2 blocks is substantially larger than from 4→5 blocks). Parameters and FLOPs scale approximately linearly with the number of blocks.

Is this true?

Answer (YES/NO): NO